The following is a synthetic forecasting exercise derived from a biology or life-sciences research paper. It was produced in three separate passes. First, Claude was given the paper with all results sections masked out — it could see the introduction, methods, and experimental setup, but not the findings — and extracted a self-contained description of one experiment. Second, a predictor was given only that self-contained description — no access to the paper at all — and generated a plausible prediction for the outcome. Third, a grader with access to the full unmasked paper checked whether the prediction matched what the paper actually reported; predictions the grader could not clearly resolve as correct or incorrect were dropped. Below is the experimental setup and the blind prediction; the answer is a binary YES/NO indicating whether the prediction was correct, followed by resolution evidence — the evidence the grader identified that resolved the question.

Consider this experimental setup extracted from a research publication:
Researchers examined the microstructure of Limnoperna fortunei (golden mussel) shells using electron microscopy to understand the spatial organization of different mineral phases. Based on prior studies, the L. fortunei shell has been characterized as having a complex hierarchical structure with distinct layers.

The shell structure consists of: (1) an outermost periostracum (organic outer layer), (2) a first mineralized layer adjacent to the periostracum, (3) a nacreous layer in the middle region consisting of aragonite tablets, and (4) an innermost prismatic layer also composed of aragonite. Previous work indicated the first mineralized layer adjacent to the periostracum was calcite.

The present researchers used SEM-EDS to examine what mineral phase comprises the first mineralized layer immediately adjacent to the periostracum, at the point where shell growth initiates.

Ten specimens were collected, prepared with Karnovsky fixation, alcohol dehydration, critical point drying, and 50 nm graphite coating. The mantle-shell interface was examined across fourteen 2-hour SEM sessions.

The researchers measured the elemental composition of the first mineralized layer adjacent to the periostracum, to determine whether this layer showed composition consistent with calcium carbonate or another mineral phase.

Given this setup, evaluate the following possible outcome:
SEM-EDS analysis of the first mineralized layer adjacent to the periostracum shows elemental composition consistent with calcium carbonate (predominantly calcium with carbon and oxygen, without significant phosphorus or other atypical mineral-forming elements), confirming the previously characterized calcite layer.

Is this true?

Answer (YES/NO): NO